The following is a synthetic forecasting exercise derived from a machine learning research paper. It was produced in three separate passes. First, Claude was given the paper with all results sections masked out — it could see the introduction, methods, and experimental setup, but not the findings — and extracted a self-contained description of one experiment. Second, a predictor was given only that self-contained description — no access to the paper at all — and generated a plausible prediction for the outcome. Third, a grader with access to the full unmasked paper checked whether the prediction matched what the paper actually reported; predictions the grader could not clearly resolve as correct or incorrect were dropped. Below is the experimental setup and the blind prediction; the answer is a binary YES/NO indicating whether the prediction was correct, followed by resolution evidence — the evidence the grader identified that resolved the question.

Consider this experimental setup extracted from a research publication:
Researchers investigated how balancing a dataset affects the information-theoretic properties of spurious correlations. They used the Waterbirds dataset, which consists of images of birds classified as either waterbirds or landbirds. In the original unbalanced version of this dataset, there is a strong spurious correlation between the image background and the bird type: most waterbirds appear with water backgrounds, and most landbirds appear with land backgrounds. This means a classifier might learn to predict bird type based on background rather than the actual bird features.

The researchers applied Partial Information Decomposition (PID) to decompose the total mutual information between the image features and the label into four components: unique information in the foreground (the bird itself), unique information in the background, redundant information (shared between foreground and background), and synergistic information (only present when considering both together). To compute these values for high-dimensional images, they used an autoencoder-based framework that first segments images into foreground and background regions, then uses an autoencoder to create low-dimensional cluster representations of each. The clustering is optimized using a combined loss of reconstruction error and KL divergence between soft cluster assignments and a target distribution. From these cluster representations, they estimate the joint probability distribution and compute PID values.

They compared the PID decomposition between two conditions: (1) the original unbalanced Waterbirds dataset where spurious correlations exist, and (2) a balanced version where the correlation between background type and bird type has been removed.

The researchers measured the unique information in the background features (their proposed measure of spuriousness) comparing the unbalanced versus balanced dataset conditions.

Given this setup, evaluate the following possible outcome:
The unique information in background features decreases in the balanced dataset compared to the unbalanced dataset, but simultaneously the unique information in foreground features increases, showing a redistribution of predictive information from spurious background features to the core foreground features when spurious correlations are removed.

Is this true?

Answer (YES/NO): YES